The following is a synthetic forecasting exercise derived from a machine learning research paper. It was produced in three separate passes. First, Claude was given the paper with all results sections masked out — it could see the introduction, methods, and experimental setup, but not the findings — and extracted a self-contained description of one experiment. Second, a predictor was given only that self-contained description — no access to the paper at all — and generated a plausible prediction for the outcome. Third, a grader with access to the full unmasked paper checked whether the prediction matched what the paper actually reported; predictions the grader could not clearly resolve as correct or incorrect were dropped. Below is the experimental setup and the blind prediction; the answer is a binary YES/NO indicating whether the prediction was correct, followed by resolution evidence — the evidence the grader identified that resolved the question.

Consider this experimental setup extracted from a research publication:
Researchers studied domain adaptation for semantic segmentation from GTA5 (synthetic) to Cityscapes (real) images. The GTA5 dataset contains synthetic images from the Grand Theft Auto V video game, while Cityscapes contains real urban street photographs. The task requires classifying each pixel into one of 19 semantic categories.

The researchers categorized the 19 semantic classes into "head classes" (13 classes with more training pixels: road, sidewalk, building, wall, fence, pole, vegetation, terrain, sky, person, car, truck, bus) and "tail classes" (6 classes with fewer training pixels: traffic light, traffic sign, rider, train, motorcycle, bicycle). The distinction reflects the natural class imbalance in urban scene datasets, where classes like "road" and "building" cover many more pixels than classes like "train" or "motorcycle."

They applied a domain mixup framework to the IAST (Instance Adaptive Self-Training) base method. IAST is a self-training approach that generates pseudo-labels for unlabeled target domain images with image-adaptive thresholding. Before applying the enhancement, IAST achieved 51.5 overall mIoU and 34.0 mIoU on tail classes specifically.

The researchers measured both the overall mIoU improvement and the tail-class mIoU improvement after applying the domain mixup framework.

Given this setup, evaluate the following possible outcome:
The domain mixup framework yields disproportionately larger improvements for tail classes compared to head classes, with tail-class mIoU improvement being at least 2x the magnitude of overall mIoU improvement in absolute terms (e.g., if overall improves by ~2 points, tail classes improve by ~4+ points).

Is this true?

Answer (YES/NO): NO